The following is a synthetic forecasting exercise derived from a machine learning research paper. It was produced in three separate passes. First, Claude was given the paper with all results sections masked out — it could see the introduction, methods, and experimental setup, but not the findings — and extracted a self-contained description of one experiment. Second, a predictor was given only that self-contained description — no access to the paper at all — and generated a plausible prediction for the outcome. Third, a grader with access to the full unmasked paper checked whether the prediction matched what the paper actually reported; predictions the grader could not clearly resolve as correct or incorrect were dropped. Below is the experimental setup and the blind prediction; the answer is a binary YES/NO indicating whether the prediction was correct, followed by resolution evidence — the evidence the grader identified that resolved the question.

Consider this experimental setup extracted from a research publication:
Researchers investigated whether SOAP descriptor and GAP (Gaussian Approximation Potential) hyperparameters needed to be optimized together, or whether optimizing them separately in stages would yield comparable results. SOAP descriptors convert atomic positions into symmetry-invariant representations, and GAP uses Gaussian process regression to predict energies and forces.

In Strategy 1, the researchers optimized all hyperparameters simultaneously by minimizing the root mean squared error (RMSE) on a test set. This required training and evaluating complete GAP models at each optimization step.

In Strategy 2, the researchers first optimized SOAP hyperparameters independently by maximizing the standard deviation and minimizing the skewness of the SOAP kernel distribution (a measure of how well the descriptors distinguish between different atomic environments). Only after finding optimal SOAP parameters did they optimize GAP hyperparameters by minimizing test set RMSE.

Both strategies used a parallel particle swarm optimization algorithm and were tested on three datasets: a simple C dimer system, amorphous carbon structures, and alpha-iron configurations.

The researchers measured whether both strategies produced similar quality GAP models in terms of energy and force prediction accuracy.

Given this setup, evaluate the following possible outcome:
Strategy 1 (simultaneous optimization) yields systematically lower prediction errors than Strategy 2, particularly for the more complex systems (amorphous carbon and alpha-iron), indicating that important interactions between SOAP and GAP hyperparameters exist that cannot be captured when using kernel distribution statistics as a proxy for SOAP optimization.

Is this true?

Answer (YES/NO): NO